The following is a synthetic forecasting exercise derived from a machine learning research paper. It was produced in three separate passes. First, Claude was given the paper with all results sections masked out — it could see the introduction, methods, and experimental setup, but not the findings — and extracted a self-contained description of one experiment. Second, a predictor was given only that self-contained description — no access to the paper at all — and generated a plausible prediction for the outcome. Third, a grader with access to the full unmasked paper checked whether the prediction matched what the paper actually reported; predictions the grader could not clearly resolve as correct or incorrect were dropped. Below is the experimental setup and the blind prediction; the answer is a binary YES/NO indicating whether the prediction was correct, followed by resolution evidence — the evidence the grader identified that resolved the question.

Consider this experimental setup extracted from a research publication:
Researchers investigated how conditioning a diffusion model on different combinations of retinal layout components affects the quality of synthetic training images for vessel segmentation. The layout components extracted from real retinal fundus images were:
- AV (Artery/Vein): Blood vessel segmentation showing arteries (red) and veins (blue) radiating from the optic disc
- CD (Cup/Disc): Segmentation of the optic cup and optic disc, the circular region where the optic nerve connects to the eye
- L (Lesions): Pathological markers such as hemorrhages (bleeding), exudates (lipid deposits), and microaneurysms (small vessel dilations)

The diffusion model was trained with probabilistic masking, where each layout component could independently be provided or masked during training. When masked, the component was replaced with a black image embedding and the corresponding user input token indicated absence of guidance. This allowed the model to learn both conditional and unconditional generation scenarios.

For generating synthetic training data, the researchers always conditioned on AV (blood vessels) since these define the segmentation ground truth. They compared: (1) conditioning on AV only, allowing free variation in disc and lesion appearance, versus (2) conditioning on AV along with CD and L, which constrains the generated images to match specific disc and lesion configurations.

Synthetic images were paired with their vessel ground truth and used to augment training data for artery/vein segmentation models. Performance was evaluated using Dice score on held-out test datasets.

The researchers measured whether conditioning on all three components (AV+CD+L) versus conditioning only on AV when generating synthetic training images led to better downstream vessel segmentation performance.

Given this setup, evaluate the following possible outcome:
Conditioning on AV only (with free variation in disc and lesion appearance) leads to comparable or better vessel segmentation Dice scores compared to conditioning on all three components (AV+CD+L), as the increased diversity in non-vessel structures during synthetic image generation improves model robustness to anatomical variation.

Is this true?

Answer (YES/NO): NO